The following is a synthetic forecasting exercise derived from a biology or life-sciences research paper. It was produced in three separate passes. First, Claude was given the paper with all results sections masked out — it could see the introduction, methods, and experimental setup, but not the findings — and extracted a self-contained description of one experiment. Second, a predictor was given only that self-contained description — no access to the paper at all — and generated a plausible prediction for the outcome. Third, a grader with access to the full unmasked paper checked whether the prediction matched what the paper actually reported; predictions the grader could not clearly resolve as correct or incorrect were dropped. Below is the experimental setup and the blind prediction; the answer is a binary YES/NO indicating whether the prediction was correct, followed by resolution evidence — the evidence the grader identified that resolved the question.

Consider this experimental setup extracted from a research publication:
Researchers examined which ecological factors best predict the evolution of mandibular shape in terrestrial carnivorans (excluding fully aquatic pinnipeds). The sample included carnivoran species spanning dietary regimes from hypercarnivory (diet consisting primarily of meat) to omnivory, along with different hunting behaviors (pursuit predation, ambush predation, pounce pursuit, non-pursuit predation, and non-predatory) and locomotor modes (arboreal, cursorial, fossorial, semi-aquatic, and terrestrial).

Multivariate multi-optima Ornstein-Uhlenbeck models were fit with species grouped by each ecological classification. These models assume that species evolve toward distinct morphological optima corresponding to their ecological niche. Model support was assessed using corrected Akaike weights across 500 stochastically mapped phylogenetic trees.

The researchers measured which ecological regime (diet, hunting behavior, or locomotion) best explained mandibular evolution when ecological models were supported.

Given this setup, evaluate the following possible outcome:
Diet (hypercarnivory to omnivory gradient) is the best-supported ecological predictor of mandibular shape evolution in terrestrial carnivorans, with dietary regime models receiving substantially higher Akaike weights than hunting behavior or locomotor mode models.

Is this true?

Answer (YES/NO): YES